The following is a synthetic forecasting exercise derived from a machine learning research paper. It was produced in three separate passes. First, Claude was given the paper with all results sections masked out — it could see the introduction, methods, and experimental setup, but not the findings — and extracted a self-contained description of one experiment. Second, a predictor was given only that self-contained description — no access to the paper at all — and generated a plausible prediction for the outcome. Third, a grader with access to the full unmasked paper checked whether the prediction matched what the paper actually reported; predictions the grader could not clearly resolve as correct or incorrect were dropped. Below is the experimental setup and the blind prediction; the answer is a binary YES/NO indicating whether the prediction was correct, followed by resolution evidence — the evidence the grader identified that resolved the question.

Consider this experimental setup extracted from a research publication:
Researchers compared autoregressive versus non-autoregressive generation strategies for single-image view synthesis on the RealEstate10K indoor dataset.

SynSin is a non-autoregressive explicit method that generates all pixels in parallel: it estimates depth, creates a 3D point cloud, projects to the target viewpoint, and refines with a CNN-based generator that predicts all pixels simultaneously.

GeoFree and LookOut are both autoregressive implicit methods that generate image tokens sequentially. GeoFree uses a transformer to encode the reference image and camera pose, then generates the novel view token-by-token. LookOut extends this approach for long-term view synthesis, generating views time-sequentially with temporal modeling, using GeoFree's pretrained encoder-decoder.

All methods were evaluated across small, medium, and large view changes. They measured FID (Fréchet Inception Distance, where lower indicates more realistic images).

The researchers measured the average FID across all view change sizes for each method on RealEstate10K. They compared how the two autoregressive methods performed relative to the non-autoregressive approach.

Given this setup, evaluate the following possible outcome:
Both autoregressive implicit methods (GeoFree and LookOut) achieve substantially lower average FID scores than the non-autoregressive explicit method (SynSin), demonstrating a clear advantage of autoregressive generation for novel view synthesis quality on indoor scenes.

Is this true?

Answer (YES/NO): NO